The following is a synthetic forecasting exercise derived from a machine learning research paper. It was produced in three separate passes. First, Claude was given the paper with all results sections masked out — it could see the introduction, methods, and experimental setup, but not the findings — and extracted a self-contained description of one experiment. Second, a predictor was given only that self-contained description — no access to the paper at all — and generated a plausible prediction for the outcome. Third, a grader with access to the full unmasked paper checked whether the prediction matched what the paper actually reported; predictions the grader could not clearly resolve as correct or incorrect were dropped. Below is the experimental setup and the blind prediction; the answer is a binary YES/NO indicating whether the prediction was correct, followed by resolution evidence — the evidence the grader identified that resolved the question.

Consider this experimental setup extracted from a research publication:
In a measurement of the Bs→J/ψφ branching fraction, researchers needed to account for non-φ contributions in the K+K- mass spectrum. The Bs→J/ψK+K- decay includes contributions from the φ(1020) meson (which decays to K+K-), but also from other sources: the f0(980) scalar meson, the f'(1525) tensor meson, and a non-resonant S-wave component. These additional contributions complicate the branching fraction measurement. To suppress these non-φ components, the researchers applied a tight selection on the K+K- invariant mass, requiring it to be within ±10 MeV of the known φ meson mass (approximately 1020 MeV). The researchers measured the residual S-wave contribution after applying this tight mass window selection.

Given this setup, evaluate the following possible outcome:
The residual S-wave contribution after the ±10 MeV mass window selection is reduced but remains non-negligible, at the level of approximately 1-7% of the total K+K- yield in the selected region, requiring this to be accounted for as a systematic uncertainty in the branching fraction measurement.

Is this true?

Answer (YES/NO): YES